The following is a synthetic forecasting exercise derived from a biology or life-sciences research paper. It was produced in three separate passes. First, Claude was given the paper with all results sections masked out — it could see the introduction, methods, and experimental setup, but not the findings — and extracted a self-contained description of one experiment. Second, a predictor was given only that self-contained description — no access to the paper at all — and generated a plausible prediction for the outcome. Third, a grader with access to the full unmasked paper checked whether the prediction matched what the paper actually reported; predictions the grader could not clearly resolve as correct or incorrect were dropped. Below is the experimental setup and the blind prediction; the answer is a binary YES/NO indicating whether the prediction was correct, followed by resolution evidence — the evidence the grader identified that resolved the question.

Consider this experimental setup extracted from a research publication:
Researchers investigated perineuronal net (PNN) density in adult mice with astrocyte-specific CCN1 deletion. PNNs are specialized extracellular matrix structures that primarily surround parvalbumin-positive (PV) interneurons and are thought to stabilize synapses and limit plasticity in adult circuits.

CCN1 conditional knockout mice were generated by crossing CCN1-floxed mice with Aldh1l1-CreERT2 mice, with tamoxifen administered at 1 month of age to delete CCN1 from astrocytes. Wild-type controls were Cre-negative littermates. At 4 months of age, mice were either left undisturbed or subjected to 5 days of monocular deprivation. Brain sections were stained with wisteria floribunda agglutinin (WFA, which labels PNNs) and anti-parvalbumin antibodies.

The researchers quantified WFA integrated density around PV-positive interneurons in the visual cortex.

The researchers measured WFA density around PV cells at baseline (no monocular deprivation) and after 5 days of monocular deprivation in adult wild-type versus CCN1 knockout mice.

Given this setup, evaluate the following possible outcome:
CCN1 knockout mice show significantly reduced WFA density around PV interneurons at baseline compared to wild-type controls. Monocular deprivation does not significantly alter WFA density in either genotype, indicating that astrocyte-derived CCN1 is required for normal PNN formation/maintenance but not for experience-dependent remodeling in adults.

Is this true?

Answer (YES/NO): NO